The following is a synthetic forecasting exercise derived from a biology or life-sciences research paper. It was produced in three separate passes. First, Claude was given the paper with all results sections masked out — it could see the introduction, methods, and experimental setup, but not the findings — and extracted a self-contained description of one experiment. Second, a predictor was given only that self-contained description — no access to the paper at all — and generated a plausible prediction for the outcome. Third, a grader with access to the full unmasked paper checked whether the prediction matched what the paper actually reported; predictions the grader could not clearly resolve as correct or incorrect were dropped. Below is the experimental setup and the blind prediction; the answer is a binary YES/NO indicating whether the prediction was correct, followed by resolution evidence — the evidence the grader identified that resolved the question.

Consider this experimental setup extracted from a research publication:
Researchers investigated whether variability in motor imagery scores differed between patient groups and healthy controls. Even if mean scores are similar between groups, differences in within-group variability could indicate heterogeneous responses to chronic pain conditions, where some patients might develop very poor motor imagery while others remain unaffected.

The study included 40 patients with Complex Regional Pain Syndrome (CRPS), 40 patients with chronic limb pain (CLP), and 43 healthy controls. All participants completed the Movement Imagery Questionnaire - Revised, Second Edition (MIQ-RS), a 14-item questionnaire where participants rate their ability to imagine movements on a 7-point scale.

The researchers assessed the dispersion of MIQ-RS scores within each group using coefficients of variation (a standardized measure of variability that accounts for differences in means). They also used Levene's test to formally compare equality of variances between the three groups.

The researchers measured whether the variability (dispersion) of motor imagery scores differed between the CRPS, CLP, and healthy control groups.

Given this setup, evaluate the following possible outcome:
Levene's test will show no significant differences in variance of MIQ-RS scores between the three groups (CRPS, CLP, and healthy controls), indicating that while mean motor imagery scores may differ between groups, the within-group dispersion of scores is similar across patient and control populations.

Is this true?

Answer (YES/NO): NO